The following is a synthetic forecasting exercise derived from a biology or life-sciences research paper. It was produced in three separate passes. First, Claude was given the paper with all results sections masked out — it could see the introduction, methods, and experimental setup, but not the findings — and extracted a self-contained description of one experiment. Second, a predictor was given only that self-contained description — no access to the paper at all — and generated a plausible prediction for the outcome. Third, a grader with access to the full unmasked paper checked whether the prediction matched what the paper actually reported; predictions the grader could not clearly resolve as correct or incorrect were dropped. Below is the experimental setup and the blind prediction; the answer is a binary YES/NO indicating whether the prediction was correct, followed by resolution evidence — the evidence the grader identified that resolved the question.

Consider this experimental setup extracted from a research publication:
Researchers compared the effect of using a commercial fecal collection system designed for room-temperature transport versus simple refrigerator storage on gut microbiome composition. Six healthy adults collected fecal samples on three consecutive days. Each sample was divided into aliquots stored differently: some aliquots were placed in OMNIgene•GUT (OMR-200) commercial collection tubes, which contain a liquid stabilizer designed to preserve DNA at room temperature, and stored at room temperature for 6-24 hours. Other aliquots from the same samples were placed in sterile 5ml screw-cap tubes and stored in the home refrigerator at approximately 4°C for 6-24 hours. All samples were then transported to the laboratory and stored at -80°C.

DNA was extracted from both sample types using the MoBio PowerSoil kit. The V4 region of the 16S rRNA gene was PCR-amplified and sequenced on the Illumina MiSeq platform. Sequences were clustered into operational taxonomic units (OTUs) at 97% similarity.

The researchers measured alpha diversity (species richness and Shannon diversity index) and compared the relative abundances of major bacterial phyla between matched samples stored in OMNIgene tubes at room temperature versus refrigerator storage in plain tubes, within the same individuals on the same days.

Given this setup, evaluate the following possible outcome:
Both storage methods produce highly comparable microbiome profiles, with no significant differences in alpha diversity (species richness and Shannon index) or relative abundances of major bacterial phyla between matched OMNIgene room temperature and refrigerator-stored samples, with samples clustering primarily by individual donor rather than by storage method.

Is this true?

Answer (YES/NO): YES